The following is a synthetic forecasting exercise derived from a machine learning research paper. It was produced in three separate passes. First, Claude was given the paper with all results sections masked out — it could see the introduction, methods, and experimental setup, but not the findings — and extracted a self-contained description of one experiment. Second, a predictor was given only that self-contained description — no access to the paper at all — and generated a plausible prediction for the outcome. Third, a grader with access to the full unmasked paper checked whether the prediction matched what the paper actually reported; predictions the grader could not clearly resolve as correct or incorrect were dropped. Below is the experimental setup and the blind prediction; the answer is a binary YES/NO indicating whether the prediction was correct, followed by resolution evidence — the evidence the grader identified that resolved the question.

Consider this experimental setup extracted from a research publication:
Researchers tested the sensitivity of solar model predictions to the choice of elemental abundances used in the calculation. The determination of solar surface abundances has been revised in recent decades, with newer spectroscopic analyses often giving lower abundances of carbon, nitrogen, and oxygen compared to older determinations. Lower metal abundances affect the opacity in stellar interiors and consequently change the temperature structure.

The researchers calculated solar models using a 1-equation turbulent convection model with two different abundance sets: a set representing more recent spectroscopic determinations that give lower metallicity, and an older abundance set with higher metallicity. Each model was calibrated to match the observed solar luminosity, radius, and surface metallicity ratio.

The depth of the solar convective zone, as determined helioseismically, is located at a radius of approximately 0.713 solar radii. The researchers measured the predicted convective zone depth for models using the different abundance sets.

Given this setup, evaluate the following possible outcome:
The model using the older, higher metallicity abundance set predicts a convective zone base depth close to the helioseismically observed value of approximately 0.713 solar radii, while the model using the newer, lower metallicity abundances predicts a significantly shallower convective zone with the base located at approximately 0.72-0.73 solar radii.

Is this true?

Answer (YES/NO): NO